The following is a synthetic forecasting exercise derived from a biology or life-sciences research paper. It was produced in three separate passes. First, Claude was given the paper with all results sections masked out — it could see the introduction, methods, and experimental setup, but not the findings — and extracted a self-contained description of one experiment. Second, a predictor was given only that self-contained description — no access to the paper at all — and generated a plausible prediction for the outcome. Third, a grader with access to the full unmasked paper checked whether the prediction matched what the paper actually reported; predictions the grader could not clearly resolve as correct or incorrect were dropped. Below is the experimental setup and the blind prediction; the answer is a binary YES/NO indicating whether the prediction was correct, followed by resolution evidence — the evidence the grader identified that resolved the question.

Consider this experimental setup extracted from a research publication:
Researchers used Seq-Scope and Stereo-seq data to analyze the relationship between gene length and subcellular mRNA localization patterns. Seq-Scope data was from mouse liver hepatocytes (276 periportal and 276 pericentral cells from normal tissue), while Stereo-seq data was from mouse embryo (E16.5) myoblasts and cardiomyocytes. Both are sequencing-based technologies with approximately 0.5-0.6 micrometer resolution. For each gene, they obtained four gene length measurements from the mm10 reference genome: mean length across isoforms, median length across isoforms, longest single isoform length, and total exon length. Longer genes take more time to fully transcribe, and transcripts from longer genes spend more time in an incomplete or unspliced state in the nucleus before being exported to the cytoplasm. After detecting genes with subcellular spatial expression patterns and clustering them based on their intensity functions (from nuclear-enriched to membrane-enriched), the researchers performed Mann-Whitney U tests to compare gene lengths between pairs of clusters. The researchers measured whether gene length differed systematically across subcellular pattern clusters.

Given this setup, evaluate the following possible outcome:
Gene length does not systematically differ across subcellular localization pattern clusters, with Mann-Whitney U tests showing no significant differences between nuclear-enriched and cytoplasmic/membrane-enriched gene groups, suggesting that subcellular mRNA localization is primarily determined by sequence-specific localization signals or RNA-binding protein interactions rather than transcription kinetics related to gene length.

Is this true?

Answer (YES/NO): NO